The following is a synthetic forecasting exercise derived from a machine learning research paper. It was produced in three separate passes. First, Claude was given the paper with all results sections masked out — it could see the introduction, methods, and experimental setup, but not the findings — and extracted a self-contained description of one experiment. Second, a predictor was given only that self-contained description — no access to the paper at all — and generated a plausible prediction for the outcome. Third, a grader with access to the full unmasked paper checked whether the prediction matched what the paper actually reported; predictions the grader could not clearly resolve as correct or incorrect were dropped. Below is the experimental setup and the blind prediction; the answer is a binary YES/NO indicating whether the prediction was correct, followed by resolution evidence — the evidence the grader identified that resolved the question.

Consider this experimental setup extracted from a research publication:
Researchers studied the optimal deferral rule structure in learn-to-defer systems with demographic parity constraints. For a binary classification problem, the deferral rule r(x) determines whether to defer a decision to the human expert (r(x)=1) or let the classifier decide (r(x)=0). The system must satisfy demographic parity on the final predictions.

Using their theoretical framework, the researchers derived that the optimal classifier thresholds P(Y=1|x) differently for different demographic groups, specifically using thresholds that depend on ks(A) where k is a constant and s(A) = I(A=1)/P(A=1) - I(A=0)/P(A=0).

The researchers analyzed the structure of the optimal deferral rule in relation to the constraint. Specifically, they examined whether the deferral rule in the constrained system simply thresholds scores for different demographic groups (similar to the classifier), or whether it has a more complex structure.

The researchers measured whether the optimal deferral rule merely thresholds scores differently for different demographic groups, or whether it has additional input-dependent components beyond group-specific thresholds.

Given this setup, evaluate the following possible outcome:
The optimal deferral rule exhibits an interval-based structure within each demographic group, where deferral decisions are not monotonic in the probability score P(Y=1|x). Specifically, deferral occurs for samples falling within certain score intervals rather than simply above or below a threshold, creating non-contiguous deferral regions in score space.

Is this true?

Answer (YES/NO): NO